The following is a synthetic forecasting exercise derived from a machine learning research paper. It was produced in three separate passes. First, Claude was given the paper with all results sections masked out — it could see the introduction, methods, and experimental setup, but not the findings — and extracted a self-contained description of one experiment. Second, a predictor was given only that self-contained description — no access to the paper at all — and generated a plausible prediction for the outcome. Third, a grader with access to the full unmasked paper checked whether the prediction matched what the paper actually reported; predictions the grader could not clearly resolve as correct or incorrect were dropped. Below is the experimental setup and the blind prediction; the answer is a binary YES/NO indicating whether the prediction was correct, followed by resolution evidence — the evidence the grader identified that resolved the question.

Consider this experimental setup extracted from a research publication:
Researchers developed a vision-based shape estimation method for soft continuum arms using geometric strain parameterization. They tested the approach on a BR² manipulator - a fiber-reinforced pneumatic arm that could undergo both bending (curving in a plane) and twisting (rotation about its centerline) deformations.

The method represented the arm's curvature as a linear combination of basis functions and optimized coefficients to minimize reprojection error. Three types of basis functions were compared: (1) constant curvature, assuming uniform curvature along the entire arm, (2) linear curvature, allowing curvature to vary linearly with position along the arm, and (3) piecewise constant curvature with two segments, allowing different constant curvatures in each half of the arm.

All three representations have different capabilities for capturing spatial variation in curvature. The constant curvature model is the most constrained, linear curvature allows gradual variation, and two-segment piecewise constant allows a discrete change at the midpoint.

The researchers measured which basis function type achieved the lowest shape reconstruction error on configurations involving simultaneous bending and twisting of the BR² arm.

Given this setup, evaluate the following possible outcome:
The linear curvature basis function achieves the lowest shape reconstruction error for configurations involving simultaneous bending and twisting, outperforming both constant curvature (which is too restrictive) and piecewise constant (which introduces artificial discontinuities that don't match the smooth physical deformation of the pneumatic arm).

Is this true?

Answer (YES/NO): NO